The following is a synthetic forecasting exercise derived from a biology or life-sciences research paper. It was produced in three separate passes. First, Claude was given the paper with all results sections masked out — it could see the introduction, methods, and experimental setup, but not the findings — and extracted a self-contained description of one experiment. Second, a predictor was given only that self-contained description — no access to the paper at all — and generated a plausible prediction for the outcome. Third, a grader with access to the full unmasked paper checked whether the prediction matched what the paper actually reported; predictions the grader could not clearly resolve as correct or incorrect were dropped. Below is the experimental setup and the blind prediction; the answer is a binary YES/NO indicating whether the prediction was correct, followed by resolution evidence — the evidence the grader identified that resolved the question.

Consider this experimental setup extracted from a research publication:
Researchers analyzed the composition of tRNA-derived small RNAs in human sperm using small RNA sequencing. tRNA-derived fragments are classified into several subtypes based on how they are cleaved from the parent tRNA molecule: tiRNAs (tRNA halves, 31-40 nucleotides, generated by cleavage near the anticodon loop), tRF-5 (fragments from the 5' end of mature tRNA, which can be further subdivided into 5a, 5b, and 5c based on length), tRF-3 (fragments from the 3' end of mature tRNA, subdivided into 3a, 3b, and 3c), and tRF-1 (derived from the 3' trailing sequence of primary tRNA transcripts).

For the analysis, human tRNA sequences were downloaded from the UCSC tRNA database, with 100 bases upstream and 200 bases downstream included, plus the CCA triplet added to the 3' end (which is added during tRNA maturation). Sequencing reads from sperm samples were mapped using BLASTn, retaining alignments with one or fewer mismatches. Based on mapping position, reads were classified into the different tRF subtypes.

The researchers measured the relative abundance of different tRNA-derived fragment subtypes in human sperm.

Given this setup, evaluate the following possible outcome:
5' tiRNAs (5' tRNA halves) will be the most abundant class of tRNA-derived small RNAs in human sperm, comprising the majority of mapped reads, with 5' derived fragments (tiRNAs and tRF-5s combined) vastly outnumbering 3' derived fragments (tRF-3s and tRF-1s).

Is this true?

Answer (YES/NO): NO